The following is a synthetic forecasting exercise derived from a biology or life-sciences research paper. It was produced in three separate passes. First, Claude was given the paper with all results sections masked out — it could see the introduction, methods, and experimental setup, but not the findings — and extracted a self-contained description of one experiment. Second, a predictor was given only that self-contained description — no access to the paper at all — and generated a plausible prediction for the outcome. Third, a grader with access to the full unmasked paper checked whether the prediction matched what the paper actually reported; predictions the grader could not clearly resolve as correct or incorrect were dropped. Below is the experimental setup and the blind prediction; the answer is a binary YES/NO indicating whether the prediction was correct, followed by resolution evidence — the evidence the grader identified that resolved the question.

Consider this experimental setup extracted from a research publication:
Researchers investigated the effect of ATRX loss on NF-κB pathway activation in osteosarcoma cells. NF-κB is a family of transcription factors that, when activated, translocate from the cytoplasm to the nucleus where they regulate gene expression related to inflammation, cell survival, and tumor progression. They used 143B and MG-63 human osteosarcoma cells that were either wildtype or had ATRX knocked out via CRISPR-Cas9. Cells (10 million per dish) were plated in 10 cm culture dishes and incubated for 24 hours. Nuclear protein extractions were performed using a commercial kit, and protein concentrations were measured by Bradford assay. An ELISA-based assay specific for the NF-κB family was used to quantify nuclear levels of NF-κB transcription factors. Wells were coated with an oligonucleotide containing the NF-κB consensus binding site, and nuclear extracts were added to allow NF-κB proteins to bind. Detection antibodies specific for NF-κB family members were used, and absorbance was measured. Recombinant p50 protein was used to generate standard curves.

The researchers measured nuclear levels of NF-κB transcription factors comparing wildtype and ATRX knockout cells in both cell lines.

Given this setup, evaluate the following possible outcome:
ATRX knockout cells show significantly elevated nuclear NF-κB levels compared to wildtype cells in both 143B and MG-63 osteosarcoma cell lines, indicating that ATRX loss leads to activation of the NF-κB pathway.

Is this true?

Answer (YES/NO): YES